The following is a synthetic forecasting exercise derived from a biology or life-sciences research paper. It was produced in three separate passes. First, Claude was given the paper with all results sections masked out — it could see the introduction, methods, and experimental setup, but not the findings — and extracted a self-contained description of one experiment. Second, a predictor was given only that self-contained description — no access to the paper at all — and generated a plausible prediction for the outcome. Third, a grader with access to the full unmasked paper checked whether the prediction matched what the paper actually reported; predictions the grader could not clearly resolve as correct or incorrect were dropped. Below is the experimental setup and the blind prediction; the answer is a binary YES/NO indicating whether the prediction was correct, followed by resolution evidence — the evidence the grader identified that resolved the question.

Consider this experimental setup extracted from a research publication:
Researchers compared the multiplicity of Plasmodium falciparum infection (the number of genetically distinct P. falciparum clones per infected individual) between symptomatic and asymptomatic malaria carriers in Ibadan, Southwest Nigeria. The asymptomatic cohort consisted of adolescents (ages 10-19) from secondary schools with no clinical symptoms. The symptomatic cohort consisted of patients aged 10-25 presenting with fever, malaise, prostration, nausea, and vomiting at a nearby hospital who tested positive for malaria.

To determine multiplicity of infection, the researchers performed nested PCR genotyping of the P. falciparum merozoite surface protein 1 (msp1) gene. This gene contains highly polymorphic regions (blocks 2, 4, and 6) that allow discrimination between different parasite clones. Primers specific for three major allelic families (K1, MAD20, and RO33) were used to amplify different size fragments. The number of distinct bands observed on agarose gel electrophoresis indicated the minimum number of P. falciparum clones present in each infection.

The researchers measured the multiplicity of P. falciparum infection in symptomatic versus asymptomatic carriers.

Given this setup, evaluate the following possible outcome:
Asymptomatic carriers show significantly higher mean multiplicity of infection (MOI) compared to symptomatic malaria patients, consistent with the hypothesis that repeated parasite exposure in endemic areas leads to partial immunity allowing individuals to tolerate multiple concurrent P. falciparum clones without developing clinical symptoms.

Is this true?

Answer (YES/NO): YES